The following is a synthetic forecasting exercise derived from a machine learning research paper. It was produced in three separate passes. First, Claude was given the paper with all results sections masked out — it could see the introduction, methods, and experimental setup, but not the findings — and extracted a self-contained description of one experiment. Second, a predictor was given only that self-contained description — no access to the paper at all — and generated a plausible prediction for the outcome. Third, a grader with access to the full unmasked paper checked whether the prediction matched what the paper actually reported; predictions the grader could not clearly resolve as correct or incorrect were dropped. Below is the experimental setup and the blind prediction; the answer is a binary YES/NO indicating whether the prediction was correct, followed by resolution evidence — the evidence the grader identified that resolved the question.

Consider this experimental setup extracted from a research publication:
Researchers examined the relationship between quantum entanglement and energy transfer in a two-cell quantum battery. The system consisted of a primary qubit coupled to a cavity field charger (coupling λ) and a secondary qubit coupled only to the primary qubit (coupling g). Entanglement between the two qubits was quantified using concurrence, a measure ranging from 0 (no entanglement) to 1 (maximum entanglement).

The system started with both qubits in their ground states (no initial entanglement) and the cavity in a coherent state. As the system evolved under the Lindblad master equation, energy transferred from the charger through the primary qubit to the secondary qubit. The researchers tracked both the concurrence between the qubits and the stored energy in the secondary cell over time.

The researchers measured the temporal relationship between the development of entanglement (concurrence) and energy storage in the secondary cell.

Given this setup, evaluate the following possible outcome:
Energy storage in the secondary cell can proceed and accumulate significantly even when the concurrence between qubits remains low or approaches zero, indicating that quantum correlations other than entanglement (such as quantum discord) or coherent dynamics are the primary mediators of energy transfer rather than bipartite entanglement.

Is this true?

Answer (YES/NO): NO